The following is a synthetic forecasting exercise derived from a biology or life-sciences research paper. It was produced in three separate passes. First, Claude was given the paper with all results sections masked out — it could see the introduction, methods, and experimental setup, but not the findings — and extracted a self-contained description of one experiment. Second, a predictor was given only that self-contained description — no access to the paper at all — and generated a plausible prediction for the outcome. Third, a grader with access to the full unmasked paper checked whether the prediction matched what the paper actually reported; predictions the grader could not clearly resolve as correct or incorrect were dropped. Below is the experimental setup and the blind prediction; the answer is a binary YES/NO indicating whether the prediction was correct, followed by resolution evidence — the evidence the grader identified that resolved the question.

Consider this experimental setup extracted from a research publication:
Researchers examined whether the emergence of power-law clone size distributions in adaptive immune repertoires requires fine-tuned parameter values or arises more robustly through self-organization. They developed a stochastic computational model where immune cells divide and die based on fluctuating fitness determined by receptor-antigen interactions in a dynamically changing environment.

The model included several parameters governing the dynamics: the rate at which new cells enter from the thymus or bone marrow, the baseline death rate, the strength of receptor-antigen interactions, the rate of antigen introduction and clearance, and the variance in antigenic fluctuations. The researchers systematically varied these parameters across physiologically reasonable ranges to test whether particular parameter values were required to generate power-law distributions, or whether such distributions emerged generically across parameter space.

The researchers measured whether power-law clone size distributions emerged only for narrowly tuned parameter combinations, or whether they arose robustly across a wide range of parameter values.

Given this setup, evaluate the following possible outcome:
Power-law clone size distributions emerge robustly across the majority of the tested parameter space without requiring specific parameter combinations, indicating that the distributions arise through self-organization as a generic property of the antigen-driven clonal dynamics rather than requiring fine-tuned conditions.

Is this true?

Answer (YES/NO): YES